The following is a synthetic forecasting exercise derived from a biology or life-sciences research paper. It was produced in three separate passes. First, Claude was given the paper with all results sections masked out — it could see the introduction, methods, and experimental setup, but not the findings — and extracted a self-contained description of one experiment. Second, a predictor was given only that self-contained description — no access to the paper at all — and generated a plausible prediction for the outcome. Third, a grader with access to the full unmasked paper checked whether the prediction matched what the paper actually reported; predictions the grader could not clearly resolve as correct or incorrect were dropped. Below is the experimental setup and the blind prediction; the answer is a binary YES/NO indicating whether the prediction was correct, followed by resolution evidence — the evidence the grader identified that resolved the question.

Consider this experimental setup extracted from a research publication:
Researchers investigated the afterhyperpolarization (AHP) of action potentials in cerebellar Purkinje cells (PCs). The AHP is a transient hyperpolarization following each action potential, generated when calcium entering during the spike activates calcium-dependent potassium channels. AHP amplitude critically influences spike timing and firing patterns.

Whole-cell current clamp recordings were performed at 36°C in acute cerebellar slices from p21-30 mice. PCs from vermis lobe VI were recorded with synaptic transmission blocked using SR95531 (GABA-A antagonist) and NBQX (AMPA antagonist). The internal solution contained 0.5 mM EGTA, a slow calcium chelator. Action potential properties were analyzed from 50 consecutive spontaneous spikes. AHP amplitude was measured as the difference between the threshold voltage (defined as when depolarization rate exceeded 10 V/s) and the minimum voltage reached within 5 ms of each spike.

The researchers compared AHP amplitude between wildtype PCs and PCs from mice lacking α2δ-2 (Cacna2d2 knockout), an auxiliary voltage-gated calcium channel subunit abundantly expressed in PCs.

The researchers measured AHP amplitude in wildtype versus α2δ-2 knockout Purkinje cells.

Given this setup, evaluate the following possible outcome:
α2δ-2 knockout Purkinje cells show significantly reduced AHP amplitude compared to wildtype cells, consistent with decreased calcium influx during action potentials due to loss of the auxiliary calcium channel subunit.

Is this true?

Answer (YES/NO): NO